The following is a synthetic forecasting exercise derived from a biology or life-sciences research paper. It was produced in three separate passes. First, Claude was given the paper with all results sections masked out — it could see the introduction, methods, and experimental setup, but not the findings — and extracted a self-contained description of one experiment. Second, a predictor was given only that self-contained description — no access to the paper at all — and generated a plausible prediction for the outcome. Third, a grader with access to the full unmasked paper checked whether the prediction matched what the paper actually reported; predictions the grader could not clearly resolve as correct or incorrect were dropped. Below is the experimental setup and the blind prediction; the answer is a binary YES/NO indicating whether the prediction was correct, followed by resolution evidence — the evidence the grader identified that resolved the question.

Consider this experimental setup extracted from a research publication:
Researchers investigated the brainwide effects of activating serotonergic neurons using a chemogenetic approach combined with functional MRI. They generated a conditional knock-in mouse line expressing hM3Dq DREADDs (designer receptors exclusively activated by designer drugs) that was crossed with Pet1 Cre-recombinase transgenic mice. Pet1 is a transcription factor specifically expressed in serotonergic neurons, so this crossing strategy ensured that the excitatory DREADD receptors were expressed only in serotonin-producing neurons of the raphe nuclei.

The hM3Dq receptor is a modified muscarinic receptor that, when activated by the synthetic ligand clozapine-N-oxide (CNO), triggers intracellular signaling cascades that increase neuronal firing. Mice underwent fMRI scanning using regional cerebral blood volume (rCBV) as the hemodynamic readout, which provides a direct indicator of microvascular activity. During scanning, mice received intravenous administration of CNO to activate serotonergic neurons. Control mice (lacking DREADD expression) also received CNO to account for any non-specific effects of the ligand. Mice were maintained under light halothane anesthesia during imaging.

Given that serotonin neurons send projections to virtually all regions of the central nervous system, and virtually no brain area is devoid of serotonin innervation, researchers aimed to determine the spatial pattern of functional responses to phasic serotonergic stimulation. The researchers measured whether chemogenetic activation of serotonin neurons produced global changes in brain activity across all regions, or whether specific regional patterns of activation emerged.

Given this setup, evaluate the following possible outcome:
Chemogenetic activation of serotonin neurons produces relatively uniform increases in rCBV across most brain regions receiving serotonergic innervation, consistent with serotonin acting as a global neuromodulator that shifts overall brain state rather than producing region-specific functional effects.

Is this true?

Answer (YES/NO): NO